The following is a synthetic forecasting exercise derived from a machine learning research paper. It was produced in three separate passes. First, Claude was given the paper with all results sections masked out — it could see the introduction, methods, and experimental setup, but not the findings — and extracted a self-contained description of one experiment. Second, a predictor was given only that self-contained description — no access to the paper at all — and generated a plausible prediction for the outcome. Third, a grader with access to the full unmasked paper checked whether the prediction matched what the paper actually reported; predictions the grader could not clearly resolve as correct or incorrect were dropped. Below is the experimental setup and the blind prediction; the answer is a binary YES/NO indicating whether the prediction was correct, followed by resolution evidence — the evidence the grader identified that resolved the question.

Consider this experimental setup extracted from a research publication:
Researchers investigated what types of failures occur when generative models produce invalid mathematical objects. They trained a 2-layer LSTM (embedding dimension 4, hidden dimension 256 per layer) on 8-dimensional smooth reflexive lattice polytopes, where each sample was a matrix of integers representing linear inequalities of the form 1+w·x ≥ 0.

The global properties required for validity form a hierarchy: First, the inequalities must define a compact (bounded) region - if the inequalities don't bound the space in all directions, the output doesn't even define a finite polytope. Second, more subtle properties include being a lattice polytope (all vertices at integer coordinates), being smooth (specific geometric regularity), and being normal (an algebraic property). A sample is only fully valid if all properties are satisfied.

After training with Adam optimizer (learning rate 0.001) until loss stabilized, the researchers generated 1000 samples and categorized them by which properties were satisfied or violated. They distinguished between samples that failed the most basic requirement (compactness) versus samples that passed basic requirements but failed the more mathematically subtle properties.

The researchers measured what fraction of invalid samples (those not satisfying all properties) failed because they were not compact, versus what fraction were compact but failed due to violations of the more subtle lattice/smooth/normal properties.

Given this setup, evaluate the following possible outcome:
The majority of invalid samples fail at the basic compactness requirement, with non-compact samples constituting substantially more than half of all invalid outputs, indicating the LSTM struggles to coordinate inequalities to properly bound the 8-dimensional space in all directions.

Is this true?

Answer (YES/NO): NO